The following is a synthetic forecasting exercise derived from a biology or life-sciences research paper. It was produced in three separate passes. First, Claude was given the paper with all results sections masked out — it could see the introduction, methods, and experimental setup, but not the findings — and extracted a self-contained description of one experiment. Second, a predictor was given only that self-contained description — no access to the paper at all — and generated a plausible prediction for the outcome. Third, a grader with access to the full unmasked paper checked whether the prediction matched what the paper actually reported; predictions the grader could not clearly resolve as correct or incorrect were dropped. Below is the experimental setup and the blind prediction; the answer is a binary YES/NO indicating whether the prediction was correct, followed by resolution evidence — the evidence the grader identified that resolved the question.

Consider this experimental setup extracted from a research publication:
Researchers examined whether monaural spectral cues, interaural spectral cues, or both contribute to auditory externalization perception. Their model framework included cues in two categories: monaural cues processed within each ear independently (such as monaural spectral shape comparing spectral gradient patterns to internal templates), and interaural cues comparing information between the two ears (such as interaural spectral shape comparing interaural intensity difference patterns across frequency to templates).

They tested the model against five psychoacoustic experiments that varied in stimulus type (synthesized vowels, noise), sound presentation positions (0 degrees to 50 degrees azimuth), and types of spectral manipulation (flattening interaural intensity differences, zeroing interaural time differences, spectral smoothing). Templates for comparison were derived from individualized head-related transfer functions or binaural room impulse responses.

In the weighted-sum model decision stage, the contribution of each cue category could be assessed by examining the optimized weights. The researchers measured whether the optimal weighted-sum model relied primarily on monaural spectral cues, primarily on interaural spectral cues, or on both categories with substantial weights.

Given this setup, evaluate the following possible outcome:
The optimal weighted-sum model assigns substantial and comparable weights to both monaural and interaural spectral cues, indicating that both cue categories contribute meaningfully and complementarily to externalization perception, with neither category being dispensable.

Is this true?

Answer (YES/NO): NO